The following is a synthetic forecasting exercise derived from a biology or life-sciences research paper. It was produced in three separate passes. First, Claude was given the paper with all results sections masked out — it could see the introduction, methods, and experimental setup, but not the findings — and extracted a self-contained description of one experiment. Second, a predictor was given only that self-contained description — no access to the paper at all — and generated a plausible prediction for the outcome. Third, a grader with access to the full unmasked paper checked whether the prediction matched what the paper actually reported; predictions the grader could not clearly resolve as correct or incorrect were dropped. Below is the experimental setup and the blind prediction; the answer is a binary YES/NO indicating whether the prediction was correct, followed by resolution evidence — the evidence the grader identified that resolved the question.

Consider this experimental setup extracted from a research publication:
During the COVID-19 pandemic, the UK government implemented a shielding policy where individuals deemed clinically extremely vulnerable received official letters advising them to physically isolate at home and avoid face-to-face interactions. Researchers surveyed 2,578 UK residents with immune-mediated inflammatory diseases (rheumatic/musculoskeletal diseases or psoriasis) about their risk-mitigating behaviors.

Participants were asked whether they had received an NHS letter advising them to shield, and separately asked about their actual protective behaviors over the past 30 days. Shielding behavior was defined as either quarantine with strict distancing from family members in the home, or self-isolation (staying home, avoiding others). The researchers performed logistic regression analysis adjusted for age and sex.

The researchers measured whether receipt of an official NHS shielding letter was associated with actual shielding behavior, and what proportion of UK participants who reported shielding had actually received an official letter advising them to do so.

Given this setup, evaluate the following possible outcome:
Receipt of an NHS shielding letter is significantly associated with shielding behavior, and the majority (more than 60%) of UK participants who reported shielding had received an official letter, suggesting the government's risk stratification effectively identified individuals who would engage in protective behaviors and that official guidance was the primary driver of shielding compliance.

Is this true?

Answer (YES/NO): NO